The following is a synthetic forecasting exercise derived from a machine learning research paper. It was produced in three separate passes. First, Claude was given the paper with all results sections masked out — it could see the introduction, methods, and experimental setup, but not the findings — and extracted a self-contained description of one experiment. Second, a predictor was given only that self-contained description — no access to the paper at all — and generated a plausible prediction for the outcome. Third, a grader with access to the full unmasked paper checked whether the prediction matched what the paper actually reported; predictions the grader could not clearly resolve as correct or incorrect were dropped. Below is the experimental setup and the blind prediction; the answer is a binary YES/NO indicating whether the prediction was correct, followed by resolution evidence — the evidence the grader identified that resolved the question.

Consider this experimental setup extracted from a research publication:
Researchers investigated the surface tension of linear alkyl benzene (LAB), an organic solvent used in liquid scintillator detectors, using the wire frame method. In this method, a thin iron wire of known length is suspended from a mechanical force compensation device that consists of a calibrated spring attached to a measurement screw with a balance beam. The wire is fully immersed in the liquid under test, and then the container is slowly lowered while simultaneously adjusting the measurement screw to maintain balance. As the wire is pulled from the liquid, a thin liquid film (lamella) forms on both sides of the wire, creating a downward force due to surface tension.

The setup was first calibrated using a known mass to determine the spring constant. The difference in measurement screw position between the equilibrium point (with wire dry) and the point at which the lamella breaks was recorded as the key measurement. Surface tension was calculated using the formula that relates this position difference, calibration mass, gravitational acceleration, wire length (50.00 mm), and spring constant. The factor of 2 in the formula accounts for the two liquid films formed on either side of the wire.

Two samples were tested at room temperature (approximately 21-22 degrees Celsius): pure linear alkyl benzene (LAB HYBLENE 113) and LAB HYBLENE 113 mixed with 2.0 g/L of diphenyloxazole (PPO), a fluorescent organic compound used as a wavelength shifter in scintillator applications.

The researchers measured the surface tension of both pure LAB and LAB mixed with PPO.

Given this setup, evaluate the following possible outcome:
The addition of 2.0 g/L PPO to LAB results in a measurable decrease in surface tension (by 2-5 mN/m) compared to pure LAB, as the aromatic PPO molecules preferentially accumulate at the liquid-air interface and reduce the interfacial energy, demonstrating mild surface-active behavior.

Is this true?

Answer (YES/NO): NO